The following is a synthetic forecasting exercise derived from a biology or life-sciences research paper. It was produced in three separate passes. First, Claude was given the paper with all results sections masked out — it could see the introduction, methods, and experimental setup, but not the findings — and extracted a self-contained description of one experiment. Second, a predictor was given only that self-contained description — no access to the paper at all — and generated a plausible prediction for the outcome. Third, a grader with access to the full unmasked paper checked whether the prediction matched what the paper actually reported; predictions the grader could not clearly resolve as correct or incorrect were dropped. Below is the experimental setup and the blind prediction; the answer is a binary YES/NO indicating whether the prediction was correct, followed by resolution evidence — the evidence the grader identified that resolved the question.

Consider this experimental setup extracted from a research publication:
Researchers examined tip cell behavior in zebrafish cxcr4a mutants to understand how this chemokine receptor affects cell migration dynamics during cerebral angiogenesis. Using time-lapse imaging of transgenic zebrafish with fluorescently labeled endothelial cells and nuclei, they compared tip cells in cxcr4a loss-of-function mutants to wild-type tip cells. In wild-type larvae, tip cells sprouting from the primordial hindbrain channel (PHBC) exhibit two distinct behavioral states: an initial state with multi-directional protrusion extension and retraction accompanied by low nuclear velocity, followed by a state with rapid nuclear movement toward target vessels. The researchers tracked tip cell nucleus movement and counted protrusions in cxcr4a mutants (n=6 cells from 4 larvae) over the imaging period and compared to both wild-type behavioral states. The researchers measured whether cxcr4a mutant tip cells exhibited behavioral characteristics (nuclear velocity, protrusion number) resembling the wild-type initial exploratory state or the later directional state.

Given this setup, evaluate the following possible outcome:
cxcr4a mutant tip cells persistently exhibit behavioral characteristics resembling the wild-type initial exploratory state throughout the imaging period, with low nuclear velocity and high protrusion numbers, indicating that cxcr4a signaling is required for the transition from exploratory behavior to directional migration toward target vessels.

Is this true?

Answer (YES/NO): YES